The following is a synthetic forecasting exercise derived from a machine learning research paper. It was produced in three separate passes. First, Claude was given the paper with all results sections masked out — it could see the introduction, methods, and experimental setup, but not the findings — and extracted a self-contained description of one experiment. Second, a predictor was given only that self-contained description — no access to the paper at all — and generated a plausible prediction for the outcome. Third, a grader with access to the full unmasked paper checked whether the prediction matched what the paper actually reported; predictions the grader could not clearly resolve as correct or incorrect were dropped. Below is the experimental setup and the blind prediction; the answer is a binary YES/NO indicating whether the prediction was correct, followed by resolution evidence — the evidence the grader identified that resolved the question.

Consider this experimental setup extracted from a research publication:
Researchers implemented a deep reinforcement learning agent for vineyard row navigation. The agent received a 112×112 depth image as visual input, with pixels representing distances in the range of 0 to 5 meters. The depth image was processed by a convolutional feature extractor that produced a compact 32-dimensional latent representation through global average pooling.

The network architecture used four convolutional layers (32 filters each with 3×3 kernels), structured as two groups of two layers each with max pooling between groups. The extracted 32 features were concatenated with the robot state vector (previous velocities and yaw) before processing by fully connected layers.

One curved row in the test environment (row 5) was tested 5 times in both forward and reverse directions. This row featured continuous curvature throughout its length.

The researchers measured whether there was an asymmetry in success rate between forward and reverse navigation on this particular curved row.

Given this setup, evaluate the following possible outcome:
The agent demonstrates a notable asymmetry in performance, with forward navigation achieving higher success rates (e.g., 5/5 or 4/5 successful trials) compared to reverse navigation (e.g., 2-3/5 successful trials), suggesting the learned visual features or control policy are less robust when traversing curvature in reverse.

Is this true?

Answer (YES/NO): NO